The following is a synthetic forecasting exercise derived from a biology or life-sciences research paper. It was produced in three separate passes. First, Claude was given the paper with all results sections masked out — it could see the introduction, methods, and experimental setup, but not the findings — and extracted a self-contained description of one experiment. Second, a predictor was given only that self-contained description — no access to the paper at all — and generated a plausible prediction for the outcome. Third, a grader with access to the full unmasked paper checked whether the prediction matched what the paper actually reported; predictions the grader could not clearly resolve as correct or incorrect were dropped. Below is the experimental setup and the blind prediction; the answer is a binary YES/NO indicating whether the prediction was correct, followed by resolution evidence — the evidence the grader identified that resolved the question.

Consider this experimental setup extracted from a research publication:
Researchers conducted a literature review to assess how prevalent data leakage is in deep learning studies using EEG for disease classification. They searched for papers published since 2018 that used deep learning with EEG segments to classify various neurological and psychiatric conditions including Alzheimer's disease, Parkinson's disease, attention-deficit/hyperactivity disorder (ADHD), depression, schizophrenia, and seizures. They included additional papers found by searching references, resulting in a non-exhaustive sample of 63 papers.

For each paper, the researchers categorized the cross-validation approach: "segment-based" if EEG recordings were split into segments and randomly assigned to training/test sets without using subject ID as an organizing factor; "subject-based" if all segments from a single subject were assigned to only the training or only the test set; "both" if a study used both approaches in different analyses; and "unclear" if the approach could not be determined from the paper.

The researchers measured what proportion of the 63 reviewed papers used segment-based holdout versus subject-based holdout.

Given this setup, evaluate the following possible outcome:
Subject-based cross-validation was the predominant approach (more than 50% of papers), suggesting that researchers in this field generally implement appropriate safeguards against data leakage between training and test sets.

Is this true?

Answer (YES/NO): NO